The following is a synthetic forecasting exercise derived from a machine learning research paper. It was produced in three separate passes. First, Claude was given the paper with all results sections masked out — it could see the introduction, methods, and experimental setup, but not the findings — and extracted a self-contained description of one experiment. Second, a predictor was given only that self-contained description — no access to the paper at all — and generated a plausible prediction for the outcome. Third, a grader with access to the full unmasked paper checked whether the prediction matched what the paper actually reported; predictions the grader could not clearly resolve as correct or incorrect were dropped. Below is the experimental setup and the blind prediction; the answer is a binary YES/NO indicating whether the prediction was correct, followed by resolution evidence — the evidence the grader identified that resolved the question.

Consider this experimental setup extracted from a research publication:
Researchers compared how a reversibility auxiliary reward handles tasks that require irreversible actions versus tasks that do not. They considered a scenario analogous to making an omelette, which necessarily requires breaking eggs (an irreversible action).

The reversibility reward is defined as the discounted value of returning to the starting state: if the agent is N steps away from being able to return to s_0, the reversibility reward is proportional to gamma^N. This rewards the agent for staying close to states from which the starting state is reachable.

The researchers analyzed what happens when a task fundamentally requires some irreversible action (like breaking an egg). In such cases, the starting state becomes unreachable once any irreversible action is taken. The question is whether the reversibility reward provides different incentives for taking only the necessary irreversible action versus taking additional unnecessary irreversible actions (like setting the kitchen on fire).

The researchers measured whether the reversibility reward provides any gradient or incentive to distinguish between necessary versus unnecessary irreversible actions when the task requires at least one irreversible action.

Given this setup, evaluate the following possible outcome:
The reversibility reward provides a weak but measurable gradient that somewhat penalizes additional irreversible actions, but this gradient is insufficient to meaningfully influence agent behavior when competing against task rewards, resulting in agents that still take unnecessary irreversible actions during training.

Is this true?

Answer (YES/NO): NO